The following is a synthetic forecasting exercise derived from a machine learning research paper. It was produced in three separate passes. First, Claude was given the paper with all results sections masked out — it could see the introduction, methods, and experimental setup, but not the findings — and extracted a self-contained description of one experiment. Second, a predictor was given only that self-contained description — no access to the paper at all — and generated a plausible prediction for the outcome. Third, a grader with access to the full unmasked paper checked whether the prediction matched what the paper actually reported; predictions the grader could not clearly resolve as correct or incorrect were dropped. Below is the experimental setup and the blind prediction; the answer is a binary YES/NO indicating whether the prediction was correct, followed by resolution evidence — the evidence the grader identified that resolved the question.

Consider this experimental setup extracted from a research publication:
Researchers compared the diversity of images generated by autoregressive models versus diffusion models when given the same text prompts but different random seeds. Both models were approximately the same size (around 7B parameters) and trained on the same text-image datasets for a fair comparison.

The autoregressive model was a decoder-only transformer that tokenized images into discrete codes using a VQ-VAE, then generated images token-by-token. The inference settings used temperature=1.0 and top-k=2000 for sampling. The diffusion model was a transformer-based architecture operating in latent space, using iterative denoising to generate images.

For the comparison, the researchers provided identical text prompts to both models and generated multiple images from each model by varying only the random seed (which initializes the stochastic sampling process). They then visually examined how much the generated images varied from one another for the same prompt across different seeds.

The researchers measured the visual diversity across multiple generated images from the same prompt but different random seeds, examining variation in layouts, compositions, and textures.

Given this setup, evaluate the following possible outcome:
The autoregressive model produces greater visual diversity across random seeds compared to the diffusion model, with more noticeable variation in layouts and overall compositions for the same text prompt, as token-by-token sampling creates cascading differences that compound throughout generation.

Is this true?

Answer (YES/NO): YES